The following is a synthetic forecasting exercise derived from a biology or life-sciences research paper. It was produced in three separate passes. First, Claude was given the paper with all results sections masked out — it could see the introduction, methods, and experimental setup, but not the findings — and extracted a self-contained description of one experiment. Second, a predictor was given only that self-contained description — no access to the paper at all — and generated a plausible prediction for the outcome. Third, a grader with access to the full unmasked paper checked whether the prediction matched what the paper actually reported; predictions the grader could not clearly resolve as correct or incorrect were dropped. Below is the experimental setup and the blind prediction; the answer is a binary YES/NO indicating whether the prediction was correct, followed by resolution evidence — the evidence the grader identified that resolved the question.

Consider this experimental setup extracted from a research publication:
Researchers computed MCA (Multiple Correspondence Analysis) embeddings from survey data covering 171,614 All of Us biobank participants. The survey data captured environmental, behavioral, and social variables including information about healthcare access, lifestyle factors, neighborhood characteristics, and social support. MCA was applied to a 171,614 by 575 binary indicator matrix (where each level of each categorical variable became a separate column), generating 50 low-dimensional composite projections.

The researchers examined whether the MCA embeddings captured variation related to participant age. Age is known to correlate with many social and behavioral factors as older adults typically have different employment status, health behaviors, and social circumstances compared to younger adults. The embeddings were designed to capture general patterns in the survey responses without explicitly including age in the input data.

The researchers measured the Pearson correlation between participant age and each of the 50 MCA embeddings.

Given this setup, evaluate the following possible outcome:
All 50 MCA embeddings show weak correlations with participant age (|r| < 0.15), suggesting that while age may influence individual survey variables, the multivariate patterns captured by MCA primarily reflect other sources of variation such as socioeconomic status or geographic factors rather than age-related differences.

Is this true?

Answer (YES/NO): NO